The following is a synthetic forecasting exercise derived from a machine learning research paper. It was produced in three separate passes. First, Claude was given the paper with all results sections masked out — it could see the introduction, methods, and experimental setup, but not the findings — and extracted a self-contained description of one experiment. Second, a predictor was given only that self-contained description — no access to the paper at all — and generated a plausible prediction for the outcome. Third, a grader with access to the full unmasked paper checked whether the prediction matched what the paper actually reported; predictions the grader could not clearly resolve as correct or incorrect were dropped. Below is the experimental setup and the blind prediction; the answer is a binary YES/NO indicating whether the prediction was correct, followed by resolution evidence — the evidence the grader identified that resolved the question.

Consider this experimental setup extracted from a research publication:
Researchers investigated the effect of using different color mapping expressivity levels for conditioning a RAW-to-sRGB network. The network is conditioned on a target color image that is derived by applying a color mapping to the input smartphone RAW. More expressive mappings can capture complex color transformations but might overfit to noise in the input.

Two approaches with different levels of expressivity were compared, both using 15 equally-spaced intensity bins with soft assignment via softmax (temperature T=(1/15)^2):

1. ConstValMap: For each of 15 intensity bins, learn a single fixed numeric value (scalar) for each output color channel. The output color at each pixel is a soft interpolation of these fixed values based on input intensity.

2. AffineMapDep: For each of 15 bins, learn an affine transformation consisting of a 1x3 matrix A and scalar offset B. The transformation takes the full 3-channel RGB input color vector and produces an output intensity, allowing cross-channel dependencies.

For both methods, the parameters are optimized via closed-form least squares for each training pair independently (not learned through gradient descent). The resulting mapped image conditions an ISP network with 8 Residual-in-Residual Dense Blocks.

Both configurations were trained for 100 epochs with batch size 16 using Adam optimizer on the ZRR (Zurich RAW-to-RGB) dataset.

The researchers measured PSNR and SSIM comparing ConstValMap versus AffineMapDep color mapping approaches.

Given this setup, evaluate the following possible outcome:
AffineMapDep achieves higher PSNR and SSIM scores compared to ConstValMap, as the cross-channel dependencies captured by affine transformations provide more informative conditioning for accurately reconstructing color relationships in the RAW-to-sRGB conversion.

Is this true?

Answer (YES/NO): YES